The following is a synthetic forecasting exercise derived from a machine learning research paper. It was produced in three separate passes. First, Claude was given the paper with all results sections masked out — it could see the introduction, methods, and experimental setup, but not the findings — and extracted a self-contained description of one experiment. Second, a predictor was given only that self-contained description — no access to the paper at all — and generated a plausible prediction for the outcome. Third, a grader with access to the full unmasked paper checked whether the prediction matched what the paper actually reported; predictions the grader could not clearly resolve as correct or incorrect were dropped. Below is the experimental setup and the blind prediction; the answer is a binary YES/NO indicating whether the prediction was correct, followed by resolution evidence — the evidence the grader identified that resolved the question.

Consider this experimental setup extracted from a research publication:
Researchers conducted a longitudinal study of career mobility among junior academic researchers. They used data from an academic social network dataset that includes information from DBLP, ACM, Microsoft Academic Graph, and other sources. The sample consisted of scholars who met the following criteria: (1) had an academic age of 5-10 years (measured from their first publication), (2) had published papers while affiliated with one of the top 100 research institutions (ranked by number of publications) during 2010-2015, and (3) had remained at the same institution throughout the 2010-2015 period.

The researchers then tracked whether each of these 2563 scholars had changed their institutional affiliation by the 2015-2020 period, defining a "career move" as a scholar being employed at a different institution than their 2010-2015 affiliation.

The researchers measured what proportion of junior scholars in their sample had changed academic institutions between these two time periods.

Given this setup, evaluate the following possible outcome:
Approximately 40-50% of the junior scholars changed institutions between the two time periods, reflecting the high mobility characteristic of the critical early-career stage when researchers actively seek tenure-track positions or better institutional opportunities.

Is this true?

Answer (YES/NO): YES